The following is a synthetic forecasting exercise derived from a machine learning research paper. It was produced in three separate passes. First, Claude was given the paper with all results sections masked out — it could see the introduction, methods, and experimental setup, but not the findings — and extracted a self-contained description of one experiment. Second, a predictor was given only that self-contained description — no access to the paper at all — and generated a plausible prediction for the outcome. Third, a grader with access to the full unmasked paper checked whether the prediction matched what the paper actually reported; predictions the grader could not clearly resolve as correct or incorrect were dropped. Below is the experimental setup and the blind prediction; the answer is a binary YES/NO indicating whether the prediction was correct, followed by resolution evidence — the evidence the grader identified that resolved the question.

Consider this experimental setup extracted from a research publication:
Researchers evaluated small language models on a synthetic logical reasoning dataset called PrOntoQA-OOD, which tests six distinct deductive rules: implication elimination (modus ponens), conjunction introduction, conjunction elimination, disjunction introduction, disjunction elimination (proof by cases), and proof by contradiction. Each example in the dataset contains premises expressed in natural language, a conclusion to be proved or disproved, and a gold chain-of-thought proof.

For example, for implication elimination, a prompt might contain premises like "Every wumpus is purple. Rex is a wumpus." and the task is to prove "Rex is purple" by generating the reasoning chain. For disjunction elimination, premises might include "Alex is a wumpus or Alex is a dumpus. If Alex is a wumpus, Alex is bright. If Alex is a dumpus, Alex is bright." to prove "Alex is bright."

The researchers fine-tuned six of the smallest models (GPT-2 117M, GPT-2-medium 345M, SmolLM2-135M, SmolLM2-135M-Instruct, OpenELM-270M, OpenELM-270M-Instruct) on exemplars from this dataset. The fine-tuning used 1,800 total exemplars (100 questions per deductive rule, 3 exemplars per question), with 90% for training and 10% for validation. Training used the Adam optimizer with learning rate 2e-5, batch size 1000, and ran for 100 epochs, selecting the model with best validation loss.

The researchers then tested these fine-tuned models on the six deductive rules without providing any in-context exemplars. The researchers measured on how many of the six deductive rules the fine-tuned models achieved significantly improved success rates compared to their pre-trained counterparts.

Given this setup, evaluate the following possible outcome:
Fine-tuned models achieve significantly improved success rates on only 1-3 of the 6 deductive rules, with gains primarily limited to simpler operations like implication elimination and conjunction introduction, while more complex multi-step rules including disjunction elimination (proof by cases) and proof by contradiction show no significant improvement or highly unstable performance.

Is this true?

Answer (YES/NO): NO